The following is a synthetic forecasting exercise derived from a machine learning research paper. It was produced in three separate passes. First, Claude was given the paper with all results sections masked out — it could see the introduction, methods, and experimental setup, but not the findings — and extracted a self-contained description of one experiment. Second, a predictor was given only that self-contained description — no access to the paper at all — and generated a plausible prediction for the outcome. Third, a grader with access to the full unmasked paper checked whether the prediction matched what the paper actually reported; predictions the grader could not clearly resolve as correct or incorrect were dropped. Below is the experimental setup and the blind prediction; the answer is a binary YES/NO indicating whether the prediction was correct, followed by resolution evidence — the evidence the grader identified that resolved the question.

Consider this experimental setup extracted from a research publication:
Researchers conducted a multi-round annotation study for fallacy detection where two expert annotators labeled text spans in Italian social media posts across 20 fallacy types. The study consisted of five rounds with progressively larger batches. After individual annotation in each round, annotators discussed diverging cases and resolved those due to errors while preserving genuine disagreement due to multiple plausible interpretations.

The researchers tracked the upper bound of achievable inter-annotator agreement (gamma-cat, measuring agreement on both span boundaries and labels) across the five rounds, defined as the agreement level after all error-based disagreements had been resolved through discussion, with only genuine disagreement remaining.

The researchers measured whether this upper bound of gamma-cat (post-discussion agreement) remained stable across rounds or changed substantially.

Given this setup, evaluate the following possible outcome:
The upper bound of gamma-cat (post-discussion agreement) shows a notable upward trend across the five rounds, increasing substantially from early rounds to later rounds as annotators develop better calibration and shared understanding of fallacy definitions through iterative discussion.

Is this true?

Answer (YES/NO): NO